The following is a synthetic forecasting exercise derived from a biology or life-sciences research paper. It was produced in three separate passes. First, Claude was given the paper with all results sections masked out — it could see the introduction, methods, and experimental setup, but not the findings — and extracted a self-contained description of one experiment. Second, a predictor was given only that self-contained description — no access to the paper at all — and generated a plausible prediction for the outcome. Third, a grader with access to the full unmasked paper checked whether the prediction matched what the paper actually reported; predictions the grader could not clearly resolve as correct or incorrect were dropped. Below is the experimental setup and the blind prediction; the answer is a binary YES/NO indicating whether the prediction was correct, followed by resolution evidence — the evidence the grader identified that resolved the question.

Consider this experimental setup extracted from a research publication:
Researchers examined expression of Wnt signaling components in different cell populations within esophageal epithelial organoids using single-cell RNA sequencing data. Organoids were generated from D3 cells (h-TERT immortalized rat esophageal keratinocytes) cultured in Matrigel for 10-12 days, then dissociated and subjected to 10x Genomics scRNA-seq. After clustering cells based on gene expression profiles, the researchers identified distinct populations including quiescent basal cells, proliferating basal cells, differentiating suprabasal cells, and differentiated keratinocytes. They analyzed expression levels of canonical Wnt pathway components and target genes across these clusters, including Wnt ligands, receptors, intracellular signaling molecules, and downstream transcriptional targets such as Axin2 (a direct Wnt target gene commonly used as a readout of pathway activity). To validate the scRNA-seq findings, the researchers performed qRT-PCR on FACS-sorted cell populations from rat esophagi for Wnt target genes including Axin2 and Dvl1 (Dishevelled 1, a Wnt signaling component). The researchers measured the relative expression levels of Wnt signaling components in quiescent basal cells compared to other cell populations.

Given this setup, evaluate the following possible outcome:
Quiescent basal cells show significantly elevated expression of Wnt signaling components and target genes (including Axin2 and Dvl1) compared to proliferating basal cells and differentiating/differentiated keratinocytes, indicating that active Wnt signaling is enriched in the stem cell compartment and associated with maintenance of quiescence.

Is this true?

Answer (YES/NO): NO